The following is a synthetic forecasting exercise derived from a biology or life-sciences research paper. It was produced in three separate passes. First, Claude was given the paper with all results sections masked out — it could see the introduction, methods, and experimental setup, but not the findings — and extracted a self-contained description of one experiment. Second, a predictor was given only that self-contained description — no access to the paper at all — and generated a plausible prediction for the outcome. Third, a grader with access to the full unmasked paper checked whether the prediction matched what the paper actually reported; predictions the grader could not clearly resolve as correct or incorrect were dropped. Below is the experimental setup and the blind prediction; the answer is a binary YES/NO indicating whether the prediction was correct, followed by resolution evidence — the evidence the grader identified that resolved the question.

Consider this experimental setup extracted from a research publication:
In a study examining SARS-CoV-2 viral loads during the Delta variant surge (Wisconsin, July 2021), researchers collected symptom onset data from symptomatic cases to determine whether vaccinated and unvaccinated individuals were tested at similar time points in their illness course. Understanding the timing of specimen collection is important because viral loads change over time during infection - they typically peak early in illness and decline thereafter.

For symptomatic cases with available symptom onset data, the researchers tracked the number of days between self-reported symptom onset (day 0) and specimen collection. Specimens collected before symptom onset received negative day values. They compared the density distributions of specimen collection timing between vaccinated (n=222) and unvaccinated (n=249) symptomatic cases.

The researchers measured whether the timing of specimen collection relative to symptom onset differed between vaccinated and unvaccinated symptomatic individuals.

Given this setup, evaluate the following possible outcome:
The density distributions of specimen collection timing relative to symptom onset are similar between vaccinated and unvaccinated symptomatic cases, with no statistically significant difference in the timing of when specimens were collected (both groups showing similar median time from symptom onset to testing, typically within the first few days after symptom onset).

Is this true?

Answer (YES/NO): YES